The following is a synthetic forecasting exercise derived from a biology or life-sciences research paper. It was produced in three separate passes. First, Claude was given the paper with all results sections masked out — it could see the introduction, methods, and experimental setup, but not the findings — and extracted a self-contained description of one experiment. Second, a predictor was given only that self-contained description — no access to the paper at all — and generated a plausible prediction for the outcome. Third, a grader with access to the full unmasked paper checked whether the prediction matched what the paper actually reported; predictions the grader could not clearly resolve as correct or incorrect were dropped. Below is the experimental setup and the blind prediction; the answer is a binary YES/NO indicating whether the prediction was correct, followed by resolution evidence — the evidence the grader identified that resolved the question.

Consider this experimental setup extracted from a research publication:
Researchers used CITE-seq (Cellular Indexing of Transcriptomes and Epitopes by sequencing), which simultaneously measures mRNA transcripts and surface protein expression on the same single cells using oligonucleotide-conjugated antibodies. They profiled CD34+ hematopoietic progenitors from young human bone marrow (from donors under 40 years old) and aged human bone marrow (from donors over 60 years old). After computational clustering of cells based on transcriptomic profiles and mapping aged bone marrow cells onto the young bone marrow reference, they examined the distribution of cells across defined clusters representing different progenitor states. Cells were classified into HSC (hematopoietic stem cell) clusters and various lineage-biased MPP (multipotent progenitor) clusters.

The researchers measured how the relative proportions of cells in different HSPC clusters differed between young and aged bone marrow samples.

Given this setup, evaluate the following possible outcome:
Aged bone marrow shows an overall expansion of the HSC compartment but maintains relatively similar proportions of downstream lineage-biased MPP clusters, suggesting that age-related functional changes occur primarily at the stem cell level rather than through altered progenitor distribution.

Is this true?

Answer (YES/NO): NO